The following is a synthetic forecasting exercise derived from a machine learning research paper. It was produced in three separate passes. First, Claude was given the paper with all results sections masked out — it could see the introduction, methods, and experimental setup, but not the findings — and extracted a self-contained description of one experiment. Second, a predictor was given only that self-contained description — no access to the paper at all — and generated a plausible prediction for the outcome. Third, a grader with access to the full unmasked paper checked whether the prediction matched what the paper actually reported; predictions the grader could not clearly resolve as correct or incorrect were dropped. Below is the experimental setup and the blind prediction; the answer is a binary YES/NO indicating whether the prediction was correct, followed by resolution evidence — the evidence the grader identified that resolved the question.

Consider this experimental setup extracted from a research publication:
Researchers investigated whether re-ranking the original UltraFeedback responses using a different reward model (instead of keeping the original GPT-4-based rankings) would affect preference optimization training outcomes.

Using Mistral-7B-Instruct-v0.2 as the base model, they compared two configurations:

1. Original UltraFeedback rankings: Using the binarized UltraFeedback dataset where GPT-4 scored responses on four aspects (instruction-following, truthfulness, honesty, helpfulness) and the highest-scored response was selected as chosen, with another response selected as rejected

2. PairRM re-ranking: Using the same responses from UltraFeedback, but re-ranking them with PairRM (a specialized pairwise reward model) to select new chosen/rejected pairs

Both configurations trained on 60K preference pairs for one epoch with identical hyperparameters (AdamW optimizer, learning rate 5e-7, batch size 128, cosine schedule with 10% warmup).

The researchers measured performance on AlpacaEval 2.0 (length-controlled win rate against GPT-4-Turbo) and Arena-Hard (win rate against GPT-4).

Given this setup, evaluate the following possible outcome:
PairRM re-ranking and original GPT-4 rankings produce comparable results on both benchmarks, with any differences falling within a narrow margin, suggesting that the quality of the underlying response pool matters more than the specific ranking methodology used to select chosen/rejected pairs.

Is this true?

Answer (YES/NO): YES